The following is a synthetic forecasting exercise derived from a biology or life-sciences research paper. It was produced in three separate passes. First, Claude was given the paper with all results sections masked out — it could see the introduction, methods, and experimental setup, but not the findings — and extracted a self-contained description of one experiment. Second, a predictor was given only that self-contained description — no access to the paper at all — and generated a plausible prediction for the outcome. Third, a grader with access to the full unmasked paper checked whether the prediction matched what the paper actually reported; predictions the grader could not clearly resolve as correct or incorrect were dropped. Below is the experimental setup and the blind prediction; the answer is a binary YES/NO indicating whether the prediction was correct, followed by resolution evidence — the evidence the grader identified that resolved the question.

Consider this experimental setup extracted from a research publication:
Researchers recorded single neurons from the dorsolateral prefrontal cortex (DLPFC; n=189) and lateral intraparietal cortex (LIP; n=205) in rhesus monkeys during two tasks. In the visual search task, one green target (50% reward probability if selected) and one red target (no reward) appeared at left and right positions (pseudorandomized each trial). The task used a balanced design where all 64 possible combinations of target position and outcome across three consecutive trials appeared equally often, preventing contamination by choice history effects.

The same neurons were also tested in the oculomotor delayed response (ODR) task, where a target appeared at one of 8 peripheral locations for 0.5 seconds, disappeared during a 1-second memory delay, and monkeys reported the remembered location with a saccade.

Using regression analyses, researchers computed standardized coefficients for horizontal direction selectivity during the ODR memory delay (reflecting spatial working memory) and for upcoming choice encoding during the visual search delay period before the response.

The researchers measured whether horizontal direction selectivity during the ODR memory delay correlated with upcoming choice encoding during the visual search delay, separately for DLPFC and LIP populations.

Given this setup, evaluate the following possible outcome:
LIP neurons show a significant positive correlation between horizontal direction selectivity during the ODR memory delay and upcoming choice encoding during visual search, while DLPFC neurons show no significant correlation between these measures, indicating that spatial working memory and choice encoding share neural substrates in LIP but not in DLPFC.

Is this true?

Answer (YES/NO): NO